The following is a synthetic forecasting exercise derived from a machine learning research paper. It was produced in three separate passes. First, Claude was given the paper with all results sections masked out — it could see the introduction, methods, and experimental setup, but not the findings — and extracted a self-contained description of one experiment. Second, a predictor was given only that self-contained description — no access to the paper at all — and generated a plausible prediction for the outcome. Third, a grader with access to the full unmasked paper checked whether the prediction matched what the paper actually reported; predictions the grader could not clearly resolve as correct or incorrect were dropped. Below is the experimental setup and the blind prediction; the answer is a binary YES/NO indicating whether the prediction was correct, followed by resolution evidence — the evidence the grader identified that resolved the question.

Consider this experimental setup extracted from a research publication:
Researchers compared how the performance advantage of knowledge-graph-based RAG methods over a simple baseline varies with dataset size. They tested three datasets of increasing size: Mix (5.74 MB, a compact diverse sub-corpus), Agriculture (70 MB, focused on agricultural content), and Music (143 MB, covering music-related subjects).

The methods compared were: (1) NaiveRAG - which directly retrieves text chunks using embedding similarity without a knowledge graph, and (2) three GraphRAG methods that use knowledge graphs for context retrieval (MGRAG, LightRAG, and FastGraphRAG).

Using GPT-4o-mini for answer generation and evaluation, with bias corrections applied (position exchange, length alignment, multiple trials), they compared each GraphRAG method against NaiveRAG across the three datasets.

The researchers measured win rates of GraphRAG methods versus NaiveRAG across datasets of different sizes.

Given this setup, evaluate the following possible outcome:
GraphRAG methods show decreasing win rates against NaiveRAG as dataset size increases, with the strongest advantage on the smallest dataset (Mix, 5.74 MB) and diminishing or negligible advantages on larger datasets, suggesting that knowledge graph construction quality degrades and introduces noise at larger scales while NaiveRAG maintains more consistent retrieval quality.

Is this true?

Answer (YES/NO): NO